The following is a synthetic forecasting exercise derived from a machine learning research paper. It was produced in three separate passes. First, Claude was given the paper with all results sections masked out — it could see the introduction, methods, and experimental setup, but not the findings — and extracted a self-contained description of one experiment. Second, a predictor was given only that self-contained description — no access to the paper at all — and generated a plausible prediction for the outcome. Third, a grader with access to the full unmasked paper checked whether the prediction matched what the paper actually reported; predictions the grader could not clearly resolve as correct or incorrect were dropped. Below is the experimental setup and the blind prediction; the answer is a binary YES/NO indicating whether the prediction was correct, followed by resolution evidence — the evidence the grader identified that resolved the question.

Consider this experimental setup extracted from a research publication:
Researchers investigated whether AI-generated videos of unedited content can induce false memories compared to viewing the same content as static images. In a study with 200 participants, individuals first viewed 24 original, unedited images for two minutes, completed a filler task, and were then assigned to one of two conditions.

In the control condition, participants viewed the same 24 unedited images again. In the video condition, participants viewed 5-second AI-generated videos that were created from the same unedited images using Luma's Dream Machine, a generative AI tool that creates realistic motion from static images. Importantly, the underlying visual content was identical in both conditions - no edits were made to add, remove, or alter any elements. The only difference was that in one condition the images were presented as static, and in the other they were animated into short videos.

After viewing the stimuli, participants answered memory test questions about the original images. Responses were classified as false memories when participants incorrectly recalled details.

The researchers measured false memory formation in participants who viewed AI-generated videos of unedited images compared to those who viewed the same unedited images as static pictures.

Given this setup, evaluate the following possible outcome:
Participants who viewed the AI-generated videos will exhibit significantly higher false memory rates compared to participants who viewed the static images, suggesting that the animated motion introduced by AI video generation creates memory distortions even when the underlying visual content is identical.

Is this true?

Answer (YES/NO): NO